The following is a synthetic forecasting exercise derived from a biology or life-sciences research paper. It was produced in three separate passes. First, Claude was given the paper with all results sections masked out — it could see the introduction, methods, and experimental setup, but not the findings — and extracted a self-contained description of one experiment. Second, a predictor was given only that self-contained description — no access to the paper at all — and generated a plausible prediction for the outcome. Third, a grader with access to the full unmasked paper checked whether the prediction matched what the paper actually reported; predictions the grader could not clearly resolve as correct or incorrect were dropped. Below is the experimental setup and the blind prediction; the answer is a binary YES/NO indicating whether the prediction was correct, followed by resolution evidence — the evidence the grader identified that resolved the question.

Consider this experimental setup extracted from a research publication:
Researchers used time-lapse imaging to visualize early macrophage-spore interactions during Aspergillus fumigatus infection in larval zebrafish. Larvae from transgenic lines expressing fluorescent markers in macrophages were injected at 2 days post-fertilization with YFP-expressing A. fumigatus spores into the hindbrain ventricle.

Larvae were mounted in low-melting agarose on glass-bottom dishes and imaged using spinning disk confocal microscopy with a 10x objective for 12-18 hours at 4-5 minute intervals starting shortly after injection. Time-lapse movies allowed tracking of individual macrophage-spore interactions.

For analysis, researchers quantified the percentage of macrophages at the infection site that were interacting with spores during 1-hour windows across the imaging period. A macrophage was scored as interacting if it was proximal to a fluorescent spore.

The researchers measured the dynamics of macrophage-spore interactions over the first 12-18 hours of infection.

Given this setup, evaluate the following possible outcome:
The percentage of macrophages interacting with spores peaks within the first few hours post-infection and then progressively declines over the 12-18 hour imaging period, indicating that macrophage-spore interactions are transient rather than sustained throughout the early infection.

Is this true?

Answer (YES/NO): NO